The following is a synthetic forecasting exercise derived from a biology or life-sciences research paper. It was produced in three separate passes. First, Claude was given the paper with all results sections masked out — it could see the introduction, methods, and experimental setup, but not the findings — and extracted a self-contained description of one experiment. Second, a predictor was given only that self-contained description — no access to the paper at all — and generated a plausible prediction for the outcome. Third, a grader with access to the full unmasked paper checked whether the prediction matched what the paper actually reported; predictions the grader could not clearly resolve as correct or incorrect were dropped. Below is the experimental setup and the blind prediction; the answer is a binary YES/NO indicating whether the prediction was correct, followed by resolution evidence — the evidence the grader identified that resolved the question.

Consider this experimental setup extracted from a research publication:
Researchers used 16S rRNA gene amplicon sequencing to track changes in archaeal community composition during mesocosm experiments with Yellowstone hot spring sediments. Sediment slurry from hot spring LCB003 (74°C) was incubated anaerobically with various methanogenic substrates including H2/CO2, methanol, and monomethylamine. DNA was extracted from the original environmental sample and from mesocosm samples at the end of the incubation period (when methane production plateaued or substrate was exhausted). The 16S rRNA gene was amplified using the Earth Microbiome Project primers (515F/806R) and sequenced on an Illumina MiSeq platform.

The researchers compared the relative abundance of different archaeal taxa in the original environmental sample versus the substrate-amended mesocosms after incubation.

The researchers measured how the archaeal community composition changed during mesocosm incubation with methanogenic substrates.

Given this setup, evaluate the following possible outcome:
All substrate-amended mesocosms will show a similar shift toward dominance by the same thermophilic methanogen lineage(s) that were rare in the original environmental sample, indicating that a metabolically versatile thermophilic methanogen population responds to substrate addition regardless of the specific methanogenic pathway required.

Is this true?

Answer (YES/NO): NO